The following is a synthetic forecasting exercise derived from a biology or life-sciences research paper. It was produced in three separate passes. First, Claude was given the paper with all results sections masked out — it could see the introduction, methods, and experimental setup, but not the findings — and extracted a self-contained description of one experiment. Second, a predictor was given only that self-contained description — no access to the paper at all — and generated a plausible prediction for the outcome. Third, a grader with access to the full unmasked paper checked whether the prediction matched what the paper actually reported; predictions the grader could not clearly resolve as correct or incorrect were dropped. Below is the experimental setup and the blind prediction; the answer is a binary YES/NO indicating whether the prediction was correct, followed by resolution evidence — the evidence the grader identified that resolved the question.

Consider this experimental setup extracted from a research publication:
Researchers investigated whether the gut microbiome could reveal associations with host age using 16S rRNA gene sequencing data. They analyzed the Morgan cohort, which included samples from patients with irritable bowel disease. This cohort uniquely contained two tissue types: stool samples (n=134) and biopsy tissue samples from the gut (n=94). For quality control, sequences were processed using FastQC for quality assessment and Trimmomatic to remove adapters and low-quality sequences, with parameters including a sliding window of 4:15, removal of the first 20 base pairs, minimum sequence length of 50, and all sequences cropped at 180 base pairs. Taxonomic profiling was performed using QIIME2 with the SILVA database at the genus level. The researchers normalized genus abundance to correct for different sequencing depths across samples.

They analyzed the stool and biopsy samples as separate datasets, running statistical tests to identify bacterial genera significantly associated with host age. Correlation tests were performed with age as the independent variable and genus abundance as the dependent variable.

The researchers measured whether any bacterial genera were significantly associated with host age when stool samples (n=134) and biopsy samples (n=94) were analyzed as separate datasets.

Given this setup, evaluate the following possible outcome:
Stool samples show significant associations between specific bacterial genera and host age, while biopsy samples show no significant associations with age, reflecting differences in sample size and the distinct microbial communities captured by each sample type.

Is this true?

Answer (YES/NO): NO